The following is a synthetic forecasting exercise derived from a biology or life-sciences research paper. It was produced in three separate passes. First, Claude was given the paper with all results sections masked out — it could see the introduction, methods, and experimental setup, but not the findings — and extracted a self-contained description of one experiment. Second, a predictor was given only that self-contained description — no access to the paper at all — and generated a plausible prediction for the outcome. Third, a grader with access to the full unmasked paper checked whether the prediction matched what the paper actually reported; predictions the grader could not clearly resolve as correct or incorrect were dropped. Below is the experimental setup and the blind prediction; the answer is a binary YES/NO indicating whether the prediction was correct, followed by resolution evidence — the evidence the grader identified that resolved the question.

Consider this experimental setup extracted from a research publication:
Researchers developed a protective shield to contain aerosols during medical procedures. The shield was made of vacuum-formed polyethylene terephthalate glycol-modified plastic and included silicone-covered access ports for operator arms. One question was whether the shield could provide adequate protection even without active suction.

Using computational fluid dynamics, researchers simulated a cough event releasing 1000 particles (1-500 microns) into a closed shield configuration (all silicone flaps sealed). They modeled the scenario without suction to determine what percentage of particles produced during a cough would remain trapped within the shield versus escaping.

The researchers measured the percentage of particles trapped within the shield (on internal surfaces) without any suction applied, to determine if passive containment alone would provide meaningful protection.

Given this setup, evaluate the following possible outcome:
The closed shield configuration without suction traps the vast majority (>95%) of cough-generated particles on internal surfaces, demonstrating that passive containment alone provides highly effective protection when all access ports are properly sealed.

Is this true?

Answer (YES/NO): YES